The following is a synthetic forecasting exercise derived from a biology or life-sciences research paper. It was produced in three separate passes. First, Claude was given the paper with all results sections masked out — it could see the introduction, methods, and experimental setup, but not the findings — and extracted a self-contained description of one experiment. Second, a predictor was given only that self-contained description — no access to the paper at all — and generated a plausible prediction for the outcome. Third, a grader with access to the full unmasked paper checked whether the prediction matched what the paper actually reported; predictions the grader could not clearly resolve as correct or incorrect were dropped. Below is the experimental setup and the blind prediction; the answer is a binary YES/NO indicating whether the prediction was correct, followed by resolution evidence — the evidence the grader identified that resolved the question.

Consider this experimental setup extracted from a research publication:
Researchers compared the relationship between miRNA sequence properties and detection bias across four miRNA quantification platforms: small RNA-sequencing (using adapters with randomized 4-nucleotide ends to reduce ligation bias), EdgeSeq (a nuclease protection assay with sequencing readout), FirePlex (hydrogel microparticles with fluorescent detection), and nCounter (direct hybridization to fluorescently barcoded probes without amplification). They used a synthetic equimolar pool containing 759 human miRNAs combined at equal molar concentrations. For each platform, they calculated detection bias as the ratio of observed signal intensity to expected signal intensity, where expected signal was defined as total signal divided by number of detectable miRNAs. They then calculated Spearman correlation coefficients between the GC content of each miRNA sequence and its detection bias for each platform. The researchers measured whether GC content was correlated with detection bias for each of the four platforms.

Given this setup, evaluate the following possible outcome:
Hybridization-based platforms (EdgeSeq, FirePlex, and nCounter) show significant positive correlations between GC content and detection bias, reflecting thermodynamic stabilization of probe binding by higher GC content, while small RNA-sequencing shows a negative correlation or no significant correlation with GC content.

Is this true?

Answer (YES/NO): NO